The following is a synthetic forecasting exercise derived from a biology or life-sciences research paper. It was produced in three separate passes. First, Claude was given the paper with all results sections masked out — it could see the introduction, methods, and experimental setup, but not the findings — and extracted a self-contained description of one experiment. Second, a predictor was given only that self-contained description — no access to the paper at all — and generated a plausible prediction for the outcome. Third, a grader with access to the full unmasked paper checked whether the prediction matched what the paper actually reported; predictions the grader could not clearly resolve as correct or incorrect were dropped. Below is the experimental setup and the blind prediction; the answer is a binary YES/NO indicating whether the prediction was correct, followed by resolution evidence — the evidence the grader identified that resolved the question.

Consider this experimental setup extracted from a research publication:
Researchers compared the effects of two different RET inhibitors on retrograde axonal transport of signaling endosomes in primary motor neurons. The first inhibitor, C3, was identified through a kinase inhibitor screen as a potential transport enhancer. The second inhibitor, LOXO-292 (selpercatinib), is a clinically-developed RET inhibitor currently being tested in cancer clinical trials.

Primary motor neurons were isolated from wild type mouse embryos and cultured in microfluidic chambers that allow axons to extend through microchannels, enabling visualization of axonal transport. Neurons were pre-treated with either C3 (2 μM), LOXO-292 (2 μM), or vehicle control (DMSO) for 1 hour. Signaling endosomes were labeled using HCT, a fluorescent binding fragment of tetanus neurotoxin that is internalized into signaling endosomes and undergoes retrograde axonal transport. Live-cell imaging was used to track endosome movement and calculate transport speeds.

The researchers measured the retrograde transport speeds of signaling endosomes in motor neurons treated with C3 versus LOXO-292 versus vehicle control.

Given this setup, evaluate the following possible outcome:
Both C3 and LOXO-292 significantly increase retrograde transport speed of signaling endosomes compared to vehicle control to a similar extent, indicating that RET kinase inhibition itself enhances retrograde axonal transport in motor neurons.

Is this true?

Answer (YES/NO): NO